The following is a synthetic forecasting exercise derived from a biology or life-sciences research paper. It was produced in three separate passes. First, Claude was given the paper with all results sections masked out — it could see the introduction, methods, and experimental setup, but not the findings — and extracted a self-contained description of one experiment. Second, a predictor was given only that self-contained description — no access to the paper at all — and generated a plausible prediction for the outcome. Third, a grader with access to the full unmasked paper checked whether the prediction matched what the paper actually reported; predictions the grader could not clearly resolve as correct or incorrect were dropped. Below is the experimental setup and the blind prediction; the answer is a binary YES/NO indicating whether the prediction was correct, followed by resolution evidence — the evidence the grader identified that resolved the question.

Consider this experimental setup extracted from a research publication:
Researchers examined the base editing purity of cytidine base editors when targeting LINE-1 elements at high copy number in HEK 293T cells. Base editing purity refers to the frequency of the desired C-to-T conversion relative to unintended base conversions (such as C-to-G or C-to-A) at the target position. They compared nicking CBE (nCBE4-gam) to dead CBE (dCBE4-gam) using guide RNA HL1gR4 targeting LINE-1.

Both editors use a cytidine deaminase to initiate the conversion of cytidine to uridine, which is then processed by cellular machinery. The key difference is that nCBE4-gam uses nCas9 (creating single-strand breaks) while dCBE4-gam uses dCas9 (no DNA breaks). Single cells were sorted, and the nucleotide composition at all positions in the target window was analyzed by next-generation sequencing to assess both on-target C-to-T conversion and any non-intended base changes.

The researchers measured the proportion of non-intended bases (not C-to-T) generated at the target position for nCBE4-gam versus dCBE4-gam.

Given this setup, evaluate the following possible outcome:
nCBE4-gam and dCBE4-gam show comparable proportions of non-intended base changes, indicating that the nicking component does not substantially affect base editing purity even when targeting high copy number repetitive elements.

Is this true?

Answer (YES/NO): NO